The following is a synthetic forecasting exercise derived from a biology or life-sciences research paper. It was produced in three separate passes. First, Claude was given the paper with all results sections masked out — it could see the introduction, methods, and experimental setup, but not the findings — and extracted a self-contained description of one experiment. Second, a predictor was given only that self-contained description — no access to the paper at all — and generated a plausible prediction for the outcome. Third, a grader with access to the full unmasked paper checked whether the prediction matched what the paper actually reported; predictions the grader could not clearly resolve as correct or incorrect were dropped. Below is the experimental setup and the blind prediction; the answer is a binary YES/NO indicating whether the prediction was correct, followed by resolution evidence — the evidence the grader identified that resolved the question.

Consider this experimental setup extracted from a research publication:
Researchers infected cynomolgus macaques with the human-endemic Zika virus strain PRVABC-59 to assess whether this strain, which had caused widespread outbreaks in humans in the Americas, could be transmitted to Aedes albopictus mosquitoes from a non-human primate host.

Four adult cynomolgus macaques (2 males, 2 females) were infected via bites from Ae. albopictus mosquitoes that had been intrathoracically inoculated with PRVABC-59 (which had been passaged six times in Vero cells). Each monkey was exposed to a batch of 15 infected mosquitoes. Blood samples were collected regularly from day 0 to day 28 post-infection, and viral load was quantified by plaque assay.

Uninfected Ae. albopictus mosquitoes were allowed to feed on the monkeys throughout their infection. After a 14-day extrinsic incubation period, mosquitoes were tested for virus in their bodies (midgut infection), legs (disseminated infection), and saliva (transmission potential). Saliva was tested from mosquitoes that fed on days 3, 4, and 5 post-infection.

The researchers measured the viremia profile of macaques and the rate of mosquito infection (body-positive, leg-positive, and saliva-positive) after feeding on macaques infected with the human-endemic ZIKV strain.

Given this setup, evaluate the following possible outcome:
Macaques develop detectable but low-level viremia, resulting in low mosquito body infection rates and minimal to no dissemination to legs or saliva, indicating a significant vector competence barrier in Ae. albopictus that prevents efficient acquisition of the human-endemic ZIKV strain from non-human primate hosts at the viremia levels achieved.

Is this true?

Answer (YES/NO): YES